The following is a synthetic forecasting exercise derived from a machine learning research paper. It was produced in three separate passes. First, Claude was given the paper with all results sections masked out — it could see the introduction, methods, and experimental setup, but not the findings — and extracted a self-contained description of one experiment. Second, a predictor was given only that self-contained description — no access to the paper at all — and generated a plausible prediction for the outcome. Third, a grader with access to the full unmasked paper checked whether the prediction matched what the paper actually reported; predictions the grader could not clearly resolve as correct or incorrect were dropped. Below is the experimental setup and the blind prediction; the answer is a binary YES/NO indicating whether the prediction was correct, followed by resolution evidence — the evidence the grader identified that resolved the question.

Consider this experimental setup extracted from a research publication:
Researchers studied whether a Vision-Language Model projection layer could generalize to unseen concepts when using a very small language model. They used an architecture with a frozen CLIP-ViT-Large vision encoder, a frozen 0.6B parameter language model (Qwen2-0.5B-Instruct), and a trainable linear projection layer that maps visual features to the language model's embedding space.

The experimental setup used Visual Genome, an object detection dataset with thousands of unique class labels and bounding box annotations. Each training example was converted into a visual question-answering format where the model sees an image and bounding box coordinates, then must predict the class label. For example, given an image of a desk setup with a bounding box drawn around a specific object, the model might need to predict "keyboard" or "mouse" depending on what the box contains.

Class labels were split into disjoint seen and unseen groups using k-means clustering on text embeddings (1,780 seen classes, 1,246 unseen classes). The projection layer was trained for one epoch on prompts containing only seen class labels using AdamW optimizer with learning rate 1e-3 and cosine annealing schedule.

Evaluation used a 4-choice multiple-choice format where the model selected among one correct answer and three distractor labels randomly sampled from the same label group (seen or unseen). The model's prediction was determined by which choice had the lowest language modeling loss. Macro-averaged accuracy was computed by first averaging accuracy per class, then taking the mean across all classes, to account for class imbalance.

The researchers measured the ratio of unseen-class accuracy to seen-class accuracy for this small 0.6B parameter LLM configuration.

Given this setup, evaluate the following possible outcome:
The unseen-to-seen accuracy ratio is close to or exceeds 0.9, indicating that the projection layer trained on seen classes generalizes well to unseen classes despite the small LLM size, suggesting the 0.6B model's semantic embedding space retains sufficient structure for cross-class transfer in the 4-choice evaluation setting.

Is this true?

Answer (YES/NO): NO